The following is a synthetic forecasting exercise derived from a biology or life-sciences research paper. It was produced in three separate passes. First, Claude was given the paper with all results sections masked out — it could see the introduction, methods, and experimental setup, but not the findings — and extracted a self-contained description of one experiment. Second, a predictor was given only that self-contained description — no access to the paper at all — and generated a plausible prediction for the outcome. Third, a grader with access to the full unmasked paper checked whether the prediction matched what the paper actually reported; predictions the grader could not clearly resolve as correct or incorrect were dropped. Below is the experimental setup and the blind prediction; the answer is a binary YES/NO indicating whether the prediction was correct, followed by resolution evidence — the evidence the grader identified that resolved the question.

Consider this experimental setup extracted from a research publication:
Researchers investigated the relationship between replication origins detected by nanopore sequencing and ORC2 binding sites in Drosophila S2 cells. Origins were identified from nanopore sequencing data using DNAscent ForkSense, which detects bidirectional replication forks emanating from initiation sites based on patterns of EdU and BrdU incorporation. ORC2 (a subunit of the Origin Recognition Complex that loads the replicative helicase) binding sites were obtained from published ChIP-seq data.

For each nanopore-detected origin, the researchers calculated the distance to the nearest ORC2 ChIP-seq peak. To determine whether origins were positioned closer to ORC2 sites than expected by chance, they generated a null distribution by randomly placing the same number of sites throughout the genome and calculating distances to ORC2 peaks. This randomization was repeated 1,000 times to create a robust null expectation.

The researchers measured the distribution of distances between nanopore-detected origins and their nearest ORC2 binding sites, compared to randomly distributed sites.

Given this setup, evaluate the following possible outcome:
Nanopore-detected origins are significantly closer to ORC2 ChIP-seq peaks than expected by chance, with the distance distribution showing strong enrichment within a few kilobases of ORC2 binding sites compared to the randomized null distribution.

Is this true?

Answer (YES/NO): NO